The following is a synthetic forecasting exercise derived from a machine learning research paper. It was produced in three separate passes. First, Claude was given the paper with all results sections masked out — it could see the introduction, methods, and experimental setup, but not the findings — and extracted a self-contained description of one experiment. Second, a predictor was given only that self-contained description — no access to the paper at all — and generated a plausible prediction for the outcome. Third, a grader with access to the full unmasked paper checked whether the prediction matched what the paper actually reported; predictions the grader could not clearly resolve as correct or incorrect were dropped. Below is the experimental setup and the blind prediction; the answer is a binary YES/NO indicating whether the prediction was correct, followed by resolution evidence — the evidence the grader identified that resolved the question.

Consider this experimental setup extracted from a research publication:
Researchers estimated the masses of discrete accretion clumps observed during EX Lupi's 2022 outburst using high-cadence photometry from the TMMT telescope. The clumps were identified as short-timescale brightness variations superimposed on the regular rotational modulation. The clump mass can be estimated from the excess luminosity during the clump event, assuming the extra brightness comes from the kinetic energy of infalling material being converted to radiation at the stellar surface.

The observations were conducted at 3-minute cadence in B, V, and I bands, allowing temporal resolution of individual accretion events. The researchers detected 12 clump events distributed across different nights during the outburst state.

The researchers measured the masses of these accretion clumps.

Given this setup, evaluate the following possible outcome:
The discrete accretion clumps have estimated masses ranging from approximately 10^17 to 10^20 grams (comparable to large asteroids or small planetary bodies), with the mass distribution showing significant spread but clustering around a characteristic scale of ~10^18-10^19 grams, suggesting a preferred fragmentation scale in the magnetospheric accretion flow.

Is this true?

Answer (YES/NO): NO